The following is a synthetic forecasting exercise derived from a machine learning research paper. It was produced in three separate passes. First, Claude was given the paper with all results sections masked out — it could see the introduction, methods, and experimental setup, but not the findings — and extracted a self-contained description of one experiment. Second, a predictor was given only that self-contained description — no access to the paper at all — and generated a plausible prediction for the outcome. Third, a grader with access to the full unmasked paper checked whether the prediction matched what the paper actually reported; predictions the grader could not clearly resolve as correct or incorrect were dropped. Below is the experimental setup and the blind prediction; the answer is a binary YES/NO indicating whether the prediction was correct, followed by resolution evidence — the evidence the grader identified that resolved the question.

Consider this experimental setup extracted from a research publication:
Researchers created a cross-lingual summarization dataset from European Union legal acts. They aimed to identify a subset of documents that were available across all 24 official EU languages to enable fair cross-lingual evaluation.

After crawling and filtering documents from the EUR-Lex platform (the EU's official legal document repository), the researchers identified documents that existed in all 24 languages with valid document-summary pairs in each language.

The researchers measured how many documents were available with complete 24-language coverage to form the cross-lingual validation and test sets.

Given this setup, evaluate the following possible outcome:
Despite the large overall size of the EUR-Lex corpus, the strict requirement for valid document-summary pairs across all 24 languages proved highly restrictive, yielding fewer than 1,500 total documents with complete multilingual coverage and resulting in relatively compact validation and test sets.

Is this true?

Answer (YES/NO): YES